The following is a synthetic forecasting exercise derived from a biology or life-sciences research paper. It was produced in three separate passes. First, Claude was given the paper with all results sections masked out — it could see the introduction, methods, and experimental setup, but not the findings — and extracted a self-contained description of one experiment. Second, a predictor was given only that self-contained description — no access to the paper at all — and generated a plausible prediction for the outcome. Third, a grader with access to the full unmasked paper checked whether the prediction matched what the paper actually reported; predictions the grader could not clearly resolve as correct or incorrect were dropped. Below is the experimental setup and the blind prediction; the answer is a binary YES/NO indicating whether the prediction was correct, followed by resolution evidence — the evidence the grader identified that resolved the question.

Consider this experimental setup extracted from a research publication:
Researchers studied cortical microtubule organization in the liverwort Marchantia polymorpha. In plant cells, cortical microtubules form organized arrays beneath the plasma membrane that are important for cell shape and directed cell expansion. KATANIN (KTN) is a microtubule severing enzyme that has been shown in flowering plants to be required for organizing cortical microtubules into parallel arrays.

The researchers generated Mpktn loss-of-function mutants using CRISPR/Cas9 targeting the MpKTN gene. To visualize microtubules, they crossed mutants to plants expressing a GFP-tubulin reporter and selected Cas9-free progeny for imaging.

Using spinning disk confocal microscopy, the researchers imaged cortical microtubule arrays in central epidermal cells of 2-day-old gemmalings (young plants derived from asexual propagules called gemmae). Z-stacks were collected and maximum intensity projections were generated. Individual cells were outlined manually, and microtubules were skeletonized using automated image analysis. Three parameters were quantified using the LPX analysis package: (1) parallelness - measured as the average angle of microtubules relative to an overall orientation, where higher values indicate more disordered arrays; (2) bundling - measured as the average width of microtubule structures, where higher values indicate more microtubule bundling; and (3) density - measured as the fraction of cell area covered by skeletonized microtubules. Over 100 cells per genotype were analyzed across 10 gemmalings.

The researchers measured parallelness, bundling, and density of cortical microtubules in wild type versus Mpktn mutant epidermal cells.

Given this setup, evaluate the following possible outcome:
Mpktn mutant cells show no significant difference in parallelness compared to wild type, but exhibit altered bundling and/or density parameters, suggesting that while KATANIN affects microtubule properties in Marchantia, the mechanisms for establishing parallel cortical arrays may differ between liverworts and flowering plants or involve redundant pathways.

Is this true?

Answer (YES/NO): NO